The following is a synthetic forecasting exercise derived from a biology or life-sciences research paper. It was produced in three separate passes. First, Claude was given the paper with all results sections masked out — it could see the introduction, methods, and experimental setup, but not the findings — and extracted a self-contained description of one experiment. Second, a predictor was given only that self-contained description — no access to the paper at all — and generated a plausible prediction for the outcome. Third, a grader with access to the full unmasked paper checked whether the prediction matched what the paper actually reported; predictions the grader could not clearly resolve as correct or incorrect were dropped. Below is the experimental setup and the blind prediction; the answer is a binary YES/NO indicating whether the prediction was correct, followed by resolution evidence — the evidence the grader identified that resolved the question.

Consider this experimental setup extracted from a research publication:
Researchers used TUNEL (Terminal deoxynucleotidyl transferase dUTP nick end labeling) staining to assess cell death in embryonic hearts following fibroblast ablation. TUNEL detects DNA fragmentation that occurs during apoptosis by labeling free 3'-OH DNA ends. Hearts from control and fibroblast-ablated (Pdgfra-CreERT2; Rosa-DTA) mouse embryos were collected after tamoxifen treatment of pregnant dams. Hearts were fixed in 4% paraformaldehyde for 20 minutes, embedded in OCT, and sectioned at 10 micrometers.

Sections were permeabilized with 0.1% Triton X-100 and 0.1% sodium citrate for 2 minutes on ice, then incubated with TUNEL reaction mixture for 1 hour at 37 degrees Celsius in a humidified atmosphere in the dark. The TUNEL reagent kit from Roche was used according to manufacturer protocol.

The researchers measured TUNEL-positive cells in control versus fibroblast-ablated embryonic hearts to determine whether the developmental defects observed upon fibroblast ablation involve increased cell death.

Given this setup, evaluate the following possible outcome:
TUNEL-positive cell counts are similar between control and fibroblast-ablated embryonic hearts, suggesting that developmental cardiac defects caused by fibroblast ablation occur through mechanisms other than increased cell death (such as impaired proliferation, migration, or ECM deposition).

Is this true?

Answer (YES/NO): NO